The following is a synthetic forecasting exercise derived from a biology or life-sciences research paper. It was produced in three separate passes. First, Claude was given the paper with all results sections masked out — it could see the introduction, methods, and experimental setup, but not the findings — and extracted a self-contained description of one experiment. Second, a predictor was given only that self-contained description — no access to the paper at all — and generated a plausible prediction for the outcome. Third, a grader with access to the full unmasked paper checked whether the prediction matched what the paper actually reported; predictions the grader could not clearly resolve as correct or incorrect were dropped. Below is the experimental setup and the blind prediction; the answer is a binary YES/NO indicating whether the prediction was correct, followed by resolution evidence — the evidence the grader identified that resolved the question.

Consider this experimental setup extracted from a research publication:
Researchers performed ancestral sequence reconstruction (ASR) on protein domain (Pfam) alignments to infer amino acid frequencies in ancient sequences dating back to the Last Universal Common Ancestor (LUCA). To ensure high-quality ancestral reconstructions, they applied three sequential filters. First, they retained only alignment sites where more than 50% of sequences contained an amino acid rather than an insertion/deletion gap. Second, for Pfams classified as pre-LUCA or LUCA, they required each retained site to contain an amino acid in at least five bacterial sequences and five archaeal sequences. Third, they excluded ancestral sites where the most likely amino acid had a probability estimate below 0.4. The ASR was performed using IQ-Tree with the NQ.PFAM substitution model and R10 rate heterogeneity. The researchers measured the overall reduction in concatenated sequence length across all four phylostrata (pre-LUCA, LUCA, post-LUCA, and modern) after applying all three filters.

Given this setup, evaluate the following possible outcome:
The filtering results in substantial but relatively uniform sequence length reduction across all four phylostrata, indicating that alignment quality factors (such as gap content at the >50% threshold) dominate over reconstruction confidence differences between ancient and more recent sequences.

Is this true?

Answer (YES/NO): YES